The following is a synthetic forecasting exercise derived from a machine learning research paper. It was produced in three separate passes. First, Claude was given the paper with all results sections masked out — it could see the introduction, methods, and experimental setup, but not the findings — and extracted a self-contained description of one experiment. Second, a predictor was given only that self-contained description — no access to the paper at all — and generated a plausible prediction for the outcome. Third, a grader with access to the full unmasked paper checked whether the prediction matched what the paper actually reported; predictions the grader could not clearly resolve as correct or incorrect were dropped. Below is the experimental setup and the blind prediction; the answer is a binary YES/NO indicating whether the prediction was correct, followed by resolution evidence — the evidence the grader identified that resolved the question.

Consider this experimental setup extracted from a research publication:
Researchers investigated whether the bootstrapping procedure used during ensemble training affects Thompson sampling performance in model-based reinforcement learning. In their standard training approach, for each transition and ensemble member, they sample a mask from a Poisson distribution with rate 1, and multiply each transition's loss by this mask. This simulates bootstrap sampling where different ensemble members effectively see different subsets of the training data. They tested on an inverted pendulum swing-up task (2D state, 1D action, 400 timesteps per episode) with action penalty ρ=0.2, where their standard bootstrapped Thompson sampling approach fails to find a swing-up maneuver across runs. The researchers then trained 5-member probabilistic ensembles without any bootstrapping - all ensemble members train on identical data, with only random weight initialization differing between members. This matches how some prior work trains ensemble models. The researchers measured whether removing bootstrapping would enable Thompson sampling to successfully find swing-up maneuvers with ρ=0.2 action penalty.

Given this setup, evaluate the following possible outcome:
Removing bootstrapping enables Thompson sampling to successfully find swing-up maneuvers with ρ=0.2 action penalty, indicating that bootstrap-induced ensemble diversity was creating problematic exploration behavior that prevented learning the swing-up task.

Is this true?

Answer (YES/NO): NO